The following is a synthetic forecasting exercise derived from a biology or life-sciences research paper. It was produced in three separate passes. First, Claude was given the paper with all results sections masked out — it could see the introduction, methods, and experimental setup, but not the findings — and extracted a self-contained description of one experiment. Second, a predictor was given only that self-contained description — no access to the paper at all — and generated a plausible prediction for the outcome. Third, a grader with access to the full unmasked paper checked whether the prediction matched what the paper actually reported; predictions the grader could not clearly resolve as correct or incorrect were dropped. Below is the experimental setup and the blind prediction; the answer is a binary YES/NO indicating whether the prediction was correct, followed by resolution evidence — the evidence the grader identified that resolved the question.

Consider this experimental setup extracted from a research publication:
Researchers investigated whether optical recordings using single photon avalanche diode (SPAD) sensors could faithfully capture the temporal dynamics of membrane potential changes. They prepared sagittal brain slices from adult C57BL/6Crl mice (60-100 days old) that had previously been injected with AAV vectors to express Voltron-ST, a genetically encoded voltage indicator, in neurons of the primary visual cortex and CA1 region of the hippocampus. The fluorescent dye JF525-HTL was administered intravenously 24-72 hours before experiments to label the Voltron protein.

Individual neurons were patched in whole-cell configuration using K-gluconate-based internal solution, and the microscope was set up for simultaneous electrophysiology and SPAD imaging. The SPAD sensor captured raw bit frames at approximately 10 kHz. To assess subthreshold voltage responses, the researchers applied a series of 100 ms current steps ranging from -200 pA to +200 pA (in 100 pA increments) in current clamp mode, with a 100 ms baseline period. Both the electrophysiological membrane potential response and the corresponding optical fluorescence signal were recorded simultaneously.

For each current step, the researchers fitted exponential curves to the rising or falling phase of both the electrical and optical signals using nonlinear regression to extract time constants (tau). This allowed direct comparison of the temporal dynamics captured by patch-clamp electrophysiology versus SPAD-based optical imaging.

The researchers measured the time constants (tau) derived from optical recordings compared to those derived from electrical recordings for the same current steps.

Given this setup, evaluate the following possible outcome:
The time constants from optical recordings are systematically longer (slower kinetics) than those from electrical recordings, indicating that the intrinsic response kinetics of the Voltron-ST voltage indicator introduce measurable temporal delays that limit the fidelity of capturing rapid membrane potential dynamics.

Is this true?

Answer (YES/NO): NO